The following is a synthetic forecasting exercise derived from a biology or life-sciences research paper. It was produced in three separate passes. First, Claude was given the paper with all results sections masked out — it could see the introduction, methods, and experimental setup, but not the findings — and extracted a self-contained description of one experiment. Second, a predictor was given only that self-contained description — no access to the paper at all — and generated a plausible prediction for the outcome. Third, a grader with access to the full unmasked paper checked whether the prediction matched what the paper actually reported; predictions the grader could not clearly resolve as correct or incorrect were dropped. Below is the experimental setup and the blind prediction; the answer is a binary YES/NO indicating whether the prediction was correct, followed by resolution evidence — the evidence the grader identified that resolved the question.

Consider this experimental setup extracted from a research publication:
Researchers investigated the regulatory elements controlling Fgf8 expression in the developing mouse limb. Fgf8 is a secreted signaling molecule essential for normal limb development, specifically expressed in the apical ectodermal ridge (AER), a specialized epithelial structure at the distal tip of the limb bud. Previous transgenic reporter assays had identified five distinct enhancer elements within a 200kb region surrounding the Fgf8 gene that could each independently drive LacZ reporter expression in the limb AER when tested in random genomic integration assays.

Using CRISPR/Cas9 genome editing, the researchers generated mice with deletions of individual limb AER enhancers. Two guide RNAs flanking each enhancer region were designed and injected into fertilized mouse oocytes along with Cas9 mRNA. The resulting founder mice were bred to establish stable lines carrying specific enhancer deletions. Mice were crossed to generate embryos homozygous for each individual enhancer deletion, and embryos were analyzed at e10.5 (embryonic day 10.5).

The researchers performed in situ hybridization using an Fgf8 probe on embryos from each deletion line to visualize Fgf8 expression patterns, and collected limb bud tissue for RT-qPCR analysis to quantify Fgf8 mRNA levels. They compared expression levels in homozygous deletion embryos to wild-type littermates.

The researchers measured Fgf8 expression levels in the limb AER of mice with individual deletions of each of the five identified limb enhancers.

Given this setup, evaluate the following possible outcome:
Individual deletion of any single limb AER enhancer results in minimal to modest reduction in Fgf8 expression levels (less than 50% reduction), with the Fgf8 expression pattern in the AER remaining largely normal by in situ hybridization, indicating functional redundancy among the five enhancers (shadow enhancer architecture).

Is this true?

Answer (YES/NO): NO